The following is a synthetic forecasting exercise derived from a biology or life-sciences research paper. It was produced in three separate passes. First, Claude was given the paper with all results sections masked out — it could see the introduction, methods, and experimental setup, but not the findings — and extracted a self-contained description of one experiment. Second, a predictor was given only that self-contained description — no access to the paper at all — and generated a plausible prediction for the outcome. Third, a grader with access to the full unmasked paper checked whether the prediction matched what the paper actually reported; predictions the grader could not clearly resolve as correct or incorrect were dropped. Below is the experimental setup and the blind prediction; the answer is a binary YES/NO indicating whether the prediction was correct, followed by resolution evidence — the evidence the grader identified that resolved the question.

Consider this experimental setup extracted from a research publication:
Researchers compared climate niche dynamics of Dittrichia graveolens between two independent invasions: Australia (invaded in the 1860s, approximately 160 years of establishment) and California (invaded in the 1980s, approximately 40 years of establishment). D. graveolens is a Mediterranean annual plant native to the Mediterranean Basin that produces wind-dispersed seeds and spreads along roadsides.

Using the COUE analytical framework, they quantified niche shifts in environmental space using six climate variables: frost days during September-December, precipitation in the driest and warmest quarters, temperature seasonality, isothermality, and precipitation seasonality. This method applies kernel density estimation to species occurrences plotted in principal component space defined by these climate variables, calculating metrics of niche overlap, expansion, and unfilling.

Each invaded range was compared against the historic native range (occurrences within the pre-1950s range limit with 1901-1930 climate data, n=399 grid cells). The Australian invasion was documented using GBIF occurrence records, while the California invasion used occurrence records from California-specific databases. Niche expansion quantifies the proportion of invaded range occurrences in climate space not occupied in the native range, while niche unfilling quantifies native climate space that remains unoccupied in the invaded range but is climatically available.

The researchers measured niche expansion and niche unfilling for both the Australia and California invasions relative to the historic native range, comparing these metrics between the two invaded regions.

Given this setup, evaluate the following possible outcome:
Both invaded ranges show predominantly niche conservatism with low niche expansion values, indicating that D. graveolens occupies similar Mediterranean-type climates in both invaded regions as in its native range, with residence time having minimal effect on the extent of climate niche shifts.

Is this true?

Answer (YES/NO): NO